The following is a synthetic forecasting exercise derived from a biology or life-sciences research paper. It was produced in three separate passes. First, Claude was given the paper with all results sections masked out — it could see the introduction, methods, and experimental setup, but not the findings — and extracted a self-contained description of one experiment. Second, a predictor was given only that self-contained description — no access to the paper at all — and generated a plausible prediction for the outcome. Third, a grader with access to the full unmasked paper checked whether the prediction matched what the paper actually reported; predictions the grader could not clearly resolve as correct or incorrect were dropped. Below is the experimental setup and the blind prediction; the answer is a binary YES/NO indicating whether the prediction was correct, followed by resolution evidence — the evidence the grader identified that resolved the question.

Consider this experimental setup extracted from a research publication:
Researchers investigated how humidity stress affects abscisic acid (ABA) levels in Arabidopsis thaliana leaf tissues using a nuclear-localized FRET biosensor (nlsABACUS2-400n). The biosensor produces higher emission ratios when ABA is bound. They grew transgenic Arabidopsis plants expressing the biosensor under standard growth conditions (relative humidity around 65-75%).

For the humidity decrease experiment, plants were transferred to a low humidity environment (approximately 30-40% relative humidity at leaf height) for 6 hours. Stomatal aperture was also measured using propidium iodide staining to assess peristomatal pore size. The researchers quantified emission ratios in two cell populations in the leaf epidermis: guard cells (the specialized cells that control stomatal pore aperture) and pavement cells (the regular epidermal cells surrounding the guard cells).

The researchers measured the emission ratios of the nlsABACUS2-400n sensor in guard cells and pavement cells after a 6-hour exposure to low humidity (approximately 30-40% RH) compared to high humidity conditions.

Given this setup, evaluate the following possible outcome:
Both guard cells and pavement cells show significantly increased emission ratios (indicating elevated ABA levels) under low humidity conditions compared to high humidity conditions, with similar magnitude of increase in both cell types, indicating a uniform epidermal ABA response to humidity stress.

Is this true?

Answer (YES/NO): YES